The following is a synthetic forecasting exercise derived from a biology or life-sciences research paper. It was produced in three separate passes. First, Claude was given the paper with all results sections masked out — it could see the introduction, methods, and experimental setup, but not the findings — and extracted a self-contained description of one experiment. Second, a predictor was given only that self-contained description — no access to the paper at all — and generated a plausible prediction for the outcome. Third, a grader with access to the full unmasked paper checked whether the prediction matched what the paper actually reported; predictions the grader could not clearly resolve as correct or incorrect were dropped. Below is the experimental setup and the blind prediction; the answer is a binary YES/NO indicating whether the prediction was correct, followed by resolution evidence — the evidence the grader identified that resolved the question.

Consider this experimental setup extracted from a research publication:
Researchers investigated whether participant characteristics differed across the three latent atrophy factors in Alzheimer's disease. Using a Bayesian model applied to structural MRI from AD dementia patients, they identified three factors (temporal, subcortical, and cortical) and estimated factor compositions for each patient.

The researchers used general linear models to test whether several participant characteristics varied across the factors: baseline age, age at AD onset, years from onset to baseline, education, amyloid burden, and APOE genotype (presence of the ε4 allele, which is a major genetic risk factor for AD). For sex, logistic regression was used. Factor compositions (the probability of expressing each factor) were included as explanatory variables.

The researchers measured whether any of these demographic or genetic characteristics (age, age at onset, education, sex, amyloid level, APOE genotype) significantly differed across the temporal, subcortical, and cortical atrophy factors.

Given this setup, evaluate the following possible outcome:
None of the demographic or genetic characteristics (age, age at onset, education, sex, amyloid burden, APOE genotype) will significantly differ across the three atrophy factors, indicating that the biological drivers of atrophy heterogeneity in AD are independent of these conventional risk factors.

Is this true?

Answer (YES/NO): NO